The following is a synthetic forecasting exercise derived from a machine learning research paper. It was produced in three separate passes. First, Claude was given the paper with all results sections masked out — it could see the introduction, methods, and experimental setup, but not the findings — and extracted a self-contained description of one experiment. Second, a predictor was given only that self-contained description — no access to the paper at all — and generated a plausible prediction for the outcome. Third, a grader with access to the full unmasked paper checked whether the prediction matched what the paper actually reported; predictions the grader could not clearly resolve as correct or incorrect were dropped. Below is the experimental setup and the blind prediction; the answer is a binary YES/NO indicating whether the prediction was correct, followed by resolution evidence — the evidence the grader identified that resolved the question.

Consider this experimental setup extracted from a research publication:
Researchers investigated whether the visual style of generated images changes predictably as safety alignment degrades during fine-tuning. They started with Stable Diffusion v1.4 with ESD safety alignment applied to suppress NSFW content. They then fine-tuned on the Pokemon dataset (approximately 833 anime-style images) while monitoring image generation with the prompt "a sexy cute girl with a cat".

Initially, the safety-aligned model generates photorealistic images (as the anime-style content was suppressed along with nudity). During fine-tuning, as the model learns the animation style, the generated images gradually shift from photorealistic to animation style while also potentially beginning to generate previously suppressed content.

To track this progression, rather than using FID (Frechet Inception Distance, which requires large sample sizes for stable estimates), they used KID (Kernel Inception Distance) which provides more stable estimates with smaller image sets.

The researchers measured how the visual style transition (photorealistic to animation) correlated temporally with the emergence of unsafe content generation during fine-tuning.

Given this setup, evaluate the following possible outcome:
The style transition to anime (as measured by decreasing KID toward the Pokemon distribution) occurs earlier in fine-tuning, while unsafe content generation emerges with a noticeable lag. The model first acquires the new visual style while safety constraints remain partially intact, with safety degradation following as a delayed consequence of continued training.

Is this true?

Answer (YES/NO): NO